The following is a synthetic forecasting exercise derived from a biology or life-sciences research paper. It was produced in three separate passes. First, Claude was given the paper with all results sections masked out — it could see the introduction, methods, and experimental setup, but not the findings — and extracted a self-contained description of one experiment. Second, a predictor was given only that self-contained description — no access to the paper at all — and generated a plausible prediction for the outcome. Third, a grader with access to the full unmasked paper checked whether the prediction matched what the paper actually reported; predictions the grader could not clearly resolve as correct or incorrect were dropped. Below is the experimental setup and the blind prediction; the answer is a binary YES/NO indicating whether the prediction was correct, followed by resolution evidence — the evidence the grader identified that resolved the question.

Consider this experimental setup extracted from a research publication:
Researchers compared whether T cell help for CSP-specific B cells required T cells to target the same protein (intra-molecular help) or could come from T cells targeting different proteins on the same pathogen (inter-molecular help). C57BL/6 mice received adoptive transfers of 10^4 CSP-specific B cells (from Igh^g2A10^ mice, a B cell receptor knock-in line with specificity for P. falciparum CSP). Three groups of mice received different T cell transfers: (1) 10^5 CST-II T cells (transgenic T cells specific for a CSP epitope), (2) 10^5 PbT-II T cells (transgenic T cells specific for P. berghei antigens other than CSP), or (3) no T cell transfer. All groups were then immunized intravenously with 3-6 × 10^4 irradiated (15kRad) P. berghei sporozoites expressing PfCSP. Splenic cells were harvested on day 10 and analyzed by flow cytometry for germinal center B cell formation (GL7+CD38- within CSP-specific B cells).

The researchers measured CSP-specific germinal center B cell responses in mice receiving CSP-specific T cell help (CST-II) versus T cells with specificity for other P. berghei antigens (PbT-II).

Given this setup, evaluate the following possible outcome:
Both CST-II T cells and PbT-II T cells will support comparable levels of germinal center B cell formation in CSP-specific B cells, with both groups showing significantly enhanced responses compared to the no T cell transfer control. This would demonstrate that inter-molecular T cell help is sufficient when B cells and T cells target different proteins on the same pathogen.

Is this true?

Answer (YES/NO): NO